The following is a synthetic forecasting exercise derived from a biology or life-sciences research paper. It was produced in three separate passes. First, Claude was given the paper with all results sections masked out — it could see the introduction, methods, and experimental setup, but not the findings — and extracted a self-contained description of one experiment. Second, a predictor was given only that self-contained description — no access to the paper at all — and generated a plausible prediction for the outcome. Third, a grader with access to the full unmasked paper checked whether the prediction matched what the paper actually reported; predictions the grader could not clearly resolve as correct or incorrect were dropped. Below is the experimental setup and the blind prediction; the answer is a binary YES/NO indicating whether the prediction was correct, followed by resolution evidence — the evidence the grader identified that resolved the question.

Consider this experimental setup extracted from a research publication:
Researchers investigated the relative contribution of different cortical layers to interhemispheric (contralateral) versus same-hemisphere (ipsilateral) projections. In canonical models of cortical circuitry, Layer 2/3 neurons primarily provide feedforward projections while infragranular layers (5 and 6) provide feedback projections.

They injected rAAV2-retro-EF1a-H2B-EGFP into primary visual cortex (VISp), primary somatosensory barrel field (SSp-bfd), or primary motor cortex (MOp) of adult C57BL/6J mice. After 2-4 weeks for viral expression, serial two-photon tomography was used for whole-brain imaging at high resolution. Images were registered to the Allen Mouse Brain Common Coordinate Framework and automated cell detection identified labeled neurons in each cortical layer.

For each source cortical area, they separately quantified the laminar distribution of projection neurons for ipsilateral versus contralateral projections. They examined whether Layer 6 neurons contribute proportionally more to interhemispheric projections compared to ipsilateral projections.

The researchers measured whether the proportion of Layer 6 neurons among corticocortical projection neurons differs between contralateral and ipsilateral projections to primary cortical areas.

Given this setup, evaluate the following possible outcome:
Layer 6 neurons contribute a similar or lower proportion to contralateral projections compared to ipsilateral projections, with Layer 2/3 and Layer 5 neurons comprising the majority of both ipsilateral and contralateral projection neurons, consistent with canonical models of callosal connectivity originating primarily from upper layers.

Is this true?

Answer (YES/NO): NO